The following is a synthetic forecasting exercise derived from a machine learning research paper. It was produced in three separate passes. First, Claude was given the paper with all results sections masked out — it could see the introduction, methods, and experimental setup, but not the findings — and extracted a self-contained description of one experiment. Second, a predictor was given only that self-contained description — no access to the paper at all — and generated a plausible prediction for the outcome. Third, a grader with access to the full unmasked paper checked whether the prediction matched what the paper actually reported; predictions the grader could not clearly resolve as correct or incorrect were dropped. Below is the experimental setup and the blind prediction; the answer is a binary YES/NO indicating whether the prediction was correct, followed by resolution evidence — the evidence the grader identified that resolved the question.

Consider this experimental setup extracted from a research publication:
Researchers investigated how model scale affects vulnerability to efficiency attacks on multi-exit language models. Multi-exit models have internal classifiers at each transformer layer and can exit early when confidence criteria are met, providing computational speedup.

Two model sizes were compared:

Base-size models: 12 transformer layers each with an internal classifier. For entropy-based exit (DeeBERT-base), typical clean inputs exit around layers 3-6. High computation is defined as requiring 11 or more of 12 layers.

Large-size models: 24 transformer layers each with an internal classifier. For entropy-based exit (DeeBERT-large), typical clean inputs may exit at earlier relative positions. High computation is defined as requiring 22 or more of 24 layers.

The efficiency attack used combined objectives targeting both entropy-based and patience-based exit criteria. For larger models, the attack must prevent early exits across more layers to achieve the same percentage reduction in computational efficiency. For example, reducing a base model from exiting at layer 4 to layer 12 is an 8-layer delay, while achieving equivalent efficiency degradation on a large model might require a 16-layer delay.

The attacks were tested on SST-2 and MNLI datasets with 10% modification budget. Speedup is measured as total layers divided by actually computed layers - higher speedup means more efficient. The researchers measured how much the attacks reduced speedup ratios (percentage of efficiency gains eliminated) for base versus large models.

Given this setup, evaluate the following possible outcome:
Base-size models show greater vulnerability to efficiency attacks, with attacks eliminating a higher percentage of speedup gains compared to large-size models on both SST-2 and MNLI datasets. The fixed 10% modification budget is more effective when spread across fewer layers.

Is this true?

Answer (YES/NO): YES